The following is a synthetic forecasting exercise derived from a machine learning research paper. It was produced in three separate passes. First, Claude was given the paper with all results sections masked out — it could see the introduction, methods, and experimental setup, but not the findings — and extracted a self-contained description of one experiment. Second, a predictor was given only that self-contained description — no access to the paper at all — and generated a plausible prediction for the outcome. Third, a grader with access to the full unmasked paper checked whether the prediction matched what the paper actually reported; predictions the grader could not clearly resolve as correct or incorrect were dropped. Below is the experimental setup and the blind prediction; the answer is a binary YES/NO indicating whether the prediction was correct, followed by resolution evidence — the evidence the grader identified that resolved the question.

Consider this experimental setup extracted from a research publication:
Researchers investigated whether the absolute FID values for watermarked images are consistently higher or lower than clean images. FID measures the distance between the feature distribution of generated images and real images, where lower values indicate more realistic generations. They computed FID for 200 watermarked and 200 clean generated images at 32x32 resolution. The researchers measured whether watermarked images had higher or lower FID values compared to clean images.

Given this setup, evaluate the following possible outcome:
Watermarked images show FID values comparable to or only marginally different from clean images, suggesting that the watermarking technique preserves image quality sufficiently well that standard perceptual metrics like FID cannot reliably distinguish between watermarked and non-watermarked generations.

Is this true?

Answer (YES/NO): YES